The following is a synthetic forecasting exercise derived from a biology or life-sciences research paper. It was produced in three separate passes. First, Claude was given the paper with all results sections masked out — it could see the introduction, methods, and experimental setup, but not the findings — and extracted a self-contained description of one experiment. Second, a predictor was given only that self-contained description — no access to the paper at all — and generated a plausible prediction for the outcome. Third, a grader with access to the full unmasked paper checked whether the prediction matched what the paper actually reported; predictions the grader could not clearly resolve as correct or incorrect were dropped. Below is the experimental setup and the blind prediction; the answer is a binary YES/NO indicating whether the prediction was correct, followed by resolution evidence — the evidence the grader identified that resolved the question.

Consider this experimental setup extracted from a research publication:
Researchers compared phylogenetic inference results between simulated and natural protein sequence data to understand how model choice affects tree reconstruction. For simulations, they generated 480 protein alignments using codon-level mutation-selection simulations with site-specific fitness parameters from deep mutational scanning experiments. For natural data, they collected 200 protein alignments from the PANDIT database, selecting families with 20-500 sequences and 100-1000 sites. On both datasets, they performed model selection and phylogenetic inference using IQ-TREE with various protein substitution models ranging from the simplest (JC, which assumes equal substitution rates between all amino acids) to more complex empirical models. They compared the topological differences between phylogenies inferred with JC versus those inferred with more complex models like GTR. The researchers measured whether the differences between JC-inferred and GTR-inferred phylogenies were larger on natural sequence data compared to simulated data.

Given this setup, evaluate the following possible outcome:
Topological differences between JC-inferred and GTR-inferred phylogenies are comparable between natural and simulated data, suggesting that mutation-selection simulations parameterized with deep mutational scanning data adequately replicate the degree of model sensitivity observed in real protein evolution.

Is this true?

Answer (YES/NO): NO